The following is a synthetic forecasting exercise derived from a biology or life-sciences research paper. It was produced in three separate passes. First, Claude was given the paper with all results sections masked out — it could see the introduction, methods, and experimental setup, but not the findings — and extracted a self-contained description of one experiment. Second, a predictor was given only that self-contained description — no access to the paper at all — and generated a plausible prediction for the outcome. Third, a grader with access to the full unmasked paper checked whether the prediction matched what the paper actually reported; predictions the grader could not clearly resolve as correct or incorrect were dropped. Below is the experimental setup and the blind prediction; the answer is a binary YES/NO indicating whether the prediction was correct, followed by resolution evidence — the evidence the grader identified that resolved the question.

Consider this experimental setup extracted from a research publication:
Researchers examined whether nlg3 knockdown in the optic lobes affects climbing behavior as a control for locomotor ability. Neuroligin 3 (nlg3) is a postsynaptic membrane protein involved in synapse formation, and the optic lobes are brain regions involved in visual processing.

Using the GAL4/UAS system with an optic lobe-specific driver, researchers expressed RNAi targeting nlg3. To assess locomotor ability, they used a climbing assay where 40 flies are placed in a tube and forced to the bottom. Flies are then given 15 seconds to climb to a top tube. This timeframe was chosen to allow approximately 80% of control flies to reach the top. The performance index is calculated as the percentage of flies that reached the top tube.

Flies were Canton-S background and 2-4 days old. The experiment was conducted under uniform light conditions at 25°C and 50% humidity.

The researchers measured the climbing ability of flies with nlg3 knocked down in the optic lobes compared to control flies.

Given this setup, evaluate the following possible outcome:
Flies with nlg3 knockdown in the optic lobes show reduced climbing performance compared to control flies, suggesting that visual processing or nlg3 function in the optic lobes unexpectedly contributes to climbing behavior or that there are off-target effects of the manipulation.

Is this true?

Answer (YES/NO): YES